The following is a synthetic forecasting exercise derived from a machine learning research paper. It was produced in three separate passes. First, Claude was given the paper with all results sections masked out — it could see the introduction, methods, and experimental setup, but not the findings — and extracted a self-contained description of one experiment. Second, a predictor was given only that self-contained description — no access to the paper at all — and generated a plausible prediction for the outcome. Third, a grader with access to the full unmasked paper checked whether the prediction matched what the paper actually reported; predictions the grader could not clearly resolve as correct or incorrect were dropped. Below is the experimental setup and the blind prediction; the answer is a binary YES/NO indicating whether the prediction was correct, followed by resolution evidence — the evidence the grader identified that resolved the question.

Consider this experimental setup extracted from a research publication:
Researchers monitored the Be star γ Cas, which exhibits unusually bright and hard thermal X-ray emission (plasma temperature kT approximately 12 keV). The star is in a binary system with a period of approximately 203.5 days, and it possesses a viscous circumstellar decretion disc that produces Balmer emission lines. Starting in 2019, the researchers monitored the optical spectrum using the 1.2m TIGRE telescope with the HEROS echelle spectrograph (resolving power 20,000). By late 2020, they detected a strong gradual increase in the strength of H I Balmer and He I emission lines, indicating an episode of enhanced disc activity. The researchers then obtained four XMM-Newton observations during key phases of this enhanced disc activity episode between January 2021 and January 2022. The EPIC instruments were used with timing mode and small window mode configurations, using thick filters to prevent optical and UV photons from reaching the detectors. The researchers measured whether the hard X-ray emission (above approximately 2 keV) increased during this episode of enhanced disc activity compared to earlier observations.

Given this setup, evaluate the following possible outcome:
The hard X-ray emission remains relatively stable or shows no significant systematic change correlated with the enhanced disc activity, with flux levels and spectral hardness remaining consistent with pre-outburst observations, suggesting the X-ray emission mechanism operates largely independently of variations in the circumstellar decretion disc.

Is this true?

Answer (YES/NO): YES